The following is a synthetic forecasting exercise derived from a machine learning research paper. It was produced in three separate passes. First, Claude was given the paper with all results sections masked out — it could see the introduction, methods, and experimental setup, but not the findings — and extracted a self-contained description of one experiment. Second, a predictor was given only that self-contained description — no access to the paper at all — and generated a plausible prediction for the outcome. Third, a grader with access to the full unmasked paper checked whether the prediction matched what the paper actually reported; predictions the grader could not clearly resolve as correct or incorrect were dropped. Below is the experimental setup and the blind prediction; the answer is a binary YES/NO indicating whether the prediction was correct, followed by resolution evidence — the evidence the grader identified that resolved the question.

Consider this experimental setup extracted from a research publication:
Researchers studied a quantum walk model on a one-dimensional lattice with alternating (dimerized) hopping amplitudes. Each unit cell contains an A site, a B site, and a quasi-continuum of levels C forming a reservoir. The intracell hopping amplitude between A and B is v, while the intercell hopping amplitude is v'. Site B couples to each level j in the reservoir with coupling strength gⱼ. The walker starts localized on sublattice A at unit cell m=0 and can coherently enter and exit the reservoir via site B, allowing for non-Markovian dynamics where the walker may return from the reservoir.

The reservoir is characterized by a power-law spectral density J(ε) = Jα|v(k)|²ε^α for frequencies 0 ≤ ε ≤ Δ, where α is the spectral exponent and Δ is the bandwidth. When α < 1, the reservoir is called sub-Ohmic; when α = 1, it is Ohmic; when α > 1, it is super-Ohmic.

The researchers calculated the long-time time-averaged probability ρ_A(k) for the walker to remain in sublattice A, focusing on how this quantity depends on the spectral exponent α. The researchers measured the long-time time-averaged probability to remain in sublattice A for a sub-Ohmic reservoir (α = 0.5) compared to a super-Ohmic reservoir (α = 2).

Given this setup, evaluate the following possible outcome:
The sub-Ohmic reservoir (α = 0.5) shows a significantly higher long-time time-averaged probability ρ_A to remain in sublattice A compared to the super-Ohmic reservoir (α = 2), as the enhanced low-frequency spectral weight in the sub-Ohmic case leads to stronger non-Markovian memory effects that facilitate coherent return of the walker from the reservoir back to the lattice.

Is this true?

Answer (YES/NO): NO